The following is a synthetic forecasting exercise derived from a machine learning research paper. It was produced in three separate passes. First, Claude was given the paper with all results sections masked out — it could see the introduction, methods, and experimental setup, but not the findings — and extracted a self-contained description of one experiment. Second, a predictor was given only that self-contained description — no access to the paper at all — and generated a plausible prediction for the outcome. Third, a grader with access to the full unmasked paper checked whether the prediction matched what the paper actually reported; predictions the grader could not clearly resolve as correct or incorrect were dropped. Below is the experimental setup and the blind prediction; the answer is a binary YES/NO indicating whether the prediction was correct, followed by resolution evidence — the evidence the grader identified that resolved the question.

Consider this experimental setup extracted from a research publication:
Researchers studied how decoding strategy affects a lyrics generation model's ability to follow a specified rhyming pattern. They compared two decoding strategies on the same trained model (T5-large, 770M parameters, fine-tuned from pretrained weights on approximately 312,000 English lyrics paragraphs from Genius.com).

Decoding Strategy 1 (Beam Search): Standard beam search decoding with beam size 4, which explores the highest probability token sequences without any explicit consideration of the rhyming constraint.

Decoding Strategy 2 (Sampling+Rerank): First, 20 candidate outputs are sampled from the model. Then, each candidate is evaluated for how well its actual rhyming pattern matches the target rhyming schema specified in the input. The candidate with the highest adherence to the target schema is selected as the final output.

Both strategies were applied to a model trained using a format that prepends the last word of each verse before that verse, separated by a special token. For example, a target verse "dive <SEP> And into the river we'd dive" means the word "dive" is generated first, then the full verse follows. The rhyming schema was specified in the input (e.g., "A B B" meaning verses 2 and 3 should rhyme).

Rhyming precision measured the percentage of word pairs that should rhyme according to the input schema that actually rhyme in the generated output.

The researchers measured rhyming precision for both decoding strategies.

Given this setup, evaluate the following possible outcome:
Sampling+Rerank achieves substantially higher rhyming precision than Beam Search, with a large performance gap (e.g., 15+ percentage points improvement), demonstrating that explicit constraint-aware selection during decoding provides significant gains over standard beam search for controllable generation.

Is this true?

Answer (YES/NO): NO